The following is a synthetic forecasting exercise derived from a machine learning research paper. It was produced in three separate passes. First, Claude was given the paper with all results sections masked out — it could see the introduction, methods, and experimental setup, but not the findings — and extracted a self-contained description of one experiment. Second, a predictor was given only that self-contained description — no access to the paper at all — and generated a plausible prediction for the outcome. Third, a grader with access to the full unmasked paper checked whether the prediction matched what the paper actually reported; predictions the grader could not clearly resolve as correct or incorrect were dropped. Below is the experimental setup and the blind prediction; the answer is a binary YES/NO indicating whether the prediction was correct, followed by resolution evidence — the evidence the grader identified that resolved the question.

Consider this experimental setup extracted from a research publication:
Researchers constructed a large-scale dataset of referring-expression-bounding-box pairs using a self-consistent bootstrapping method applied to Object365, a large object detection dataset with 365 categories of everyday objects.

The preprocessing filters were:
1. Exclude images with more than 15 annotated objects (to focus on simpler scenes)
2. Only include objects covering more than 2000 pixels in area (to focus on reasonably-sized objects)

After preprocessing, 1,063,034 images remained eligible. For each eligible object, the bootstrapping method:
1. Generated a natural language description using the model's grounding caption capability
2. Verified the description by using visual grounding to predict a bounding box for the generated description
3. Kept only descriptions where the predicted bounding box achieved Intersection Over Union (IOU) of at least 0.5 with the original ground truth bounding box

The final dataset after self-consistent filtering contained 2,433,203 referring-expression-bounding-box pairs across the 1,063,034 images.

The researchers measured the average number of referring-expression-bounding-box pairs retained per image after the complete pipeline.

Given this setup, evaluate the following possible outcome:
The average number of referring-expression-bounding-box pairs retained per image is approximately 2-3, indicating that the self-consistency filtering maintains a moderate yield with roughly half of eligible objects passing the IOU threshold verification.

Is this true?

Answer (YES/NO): YES